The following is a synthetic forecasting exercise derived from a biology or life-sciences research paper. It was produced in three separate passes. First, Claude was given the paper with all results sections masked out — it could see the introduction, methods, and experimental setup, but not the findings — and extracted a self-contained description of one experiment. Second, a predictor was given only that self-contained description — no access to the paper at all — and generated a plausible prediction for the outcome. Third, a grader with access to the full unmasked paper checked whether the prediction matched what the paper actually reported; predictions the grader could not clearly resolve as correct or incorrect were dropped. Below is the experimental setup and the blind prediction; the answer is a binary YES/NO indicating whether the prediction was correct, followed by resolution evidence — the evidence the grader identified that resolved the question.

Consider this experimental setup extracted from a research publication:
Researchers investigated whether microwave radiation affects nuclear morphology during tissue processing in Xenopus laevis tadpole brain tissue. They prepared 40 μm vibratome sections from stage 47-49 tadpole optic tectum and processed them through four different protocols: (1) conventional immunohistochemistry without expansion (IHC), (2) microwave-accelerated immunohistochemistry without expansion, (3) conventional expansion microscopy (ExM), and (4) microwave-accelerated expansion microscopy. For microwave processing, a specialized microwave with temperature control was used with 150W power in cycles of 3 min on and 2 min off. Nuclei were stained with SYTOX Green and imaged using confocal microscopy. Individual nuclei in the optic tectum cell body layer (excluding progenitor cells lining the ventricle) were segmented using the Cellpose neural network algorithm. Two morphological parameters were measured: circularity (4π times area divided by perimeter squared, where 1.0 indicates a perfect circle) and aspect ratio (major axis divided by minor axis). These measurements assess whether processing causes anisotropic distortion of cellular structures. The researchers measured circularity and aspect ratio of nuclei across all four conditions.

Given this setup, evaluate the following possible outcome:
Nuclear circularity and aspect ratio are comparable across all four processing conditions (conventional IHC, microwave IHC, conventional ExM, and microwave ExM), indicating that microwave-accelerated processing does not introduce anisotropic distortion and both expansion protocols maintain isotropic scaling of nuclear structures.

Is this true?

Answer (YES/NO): NO